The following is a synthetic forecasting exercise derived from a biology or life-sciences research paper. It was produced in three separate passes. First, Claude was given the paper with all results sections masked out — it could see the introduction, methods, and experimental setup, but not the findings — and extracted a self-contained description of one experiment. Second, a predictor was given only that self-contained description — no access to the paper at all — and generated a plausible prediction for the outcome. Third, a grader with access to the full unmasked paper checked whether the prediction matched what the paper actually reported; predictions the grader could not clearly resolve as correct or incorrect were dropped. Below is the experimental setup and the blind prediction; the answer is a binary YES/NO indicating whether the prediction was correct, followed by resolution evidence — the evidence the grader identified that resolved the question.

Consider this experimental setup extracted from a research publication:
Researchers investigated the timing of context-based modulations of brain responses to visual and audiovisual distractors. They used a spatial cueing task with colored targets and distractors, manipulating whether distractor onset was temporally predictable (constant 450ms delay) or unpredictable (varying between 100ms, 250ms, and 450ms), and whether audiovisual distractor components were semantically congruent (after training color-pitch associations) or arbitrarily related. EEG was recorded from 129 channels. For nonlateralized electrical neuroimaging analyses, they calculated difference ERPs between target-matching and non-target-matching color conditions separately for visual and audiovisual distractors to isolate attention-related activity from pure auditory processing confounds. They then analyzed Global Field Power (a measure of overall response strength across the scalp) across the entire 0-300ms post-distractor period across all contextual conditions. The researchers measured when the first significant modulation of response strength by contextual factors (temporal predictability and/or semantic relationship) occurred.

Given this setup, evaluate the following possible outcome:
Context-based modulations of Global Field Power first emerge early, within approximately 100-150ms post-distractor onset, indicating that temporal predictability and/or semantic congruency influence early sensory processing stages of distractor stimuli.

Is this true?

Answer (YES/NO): NO